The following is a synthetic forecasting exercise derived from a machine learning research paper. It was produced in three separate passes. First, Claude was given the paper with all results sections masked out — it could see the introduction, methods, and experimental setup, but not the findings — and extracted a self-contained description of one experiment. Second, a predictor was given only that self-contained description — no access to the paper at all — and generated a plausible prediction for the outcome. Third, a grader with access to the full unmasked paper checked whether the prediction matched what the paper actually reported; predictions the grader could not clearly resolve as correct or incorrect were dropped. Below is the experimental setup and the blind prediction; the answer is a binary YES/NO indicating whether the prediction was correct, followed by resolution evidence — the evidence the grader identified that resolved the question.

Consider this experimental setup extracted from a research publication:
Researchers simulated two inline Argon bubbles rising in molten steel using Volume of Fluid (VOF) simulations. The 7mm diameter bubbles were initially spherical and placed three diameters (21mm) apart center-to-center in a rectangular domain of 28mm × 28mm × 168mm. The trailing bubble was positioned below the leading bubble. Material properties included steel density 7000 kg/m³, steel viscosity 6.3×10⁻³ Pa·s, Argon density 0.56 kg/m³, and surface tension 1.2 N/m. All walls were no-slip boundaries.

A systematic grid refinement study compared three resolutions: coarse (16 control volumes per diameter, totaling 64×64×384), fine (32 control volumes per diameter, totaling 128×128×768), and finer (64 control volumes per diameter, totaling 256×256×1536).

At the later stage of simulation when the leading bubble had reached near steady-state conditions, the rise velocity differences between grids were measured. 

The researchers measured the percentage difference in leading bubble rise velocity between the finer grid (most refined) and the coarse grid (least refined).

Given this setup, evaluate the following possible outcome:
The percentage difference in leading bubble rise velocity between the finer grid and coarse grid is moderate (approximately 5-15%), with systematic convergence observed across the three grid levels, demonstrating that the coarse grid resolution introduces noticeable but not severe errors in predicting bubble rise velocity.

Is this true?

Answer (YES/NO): NO